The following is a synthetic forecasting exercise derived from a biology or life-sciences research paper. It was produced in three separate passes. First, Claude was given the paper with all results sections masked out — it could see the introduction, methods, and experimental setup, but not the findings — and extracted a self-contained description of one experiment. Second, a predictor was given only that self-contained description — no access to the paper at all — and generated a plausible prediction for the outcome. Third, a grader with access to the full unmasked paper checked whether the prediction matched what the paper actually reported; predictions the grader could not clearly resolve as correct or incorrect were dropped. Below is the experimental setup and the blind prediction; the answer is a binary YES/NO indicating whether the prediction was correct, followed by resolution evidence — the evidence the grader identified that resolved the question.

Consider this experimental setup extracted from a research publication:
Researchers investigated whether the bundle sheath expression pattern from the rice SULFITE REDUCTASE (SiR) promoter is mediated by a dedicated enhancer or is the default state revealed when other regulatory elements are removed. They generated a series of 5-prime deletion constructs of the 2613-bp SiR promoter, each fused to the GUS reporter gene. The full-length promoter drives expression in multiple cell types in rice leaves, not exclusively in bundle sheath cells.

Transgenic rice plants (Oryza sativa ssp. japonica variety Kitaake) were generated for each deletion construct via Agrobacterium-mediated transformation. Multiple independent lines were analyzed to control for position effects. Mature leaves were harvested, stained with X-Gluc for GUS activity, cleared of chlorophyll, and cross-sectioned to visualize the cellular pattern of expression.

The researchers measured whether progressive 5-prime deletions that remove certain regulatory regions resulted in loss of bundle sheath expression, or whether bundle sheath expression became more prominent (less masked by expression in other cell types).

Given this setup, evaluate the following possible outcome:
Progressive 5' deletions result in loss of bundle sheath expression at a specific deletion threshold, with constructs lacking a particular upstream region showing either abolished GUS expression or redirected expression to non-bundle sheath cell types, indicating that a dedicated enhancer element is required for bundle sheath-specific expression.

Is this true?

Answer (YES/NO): YES